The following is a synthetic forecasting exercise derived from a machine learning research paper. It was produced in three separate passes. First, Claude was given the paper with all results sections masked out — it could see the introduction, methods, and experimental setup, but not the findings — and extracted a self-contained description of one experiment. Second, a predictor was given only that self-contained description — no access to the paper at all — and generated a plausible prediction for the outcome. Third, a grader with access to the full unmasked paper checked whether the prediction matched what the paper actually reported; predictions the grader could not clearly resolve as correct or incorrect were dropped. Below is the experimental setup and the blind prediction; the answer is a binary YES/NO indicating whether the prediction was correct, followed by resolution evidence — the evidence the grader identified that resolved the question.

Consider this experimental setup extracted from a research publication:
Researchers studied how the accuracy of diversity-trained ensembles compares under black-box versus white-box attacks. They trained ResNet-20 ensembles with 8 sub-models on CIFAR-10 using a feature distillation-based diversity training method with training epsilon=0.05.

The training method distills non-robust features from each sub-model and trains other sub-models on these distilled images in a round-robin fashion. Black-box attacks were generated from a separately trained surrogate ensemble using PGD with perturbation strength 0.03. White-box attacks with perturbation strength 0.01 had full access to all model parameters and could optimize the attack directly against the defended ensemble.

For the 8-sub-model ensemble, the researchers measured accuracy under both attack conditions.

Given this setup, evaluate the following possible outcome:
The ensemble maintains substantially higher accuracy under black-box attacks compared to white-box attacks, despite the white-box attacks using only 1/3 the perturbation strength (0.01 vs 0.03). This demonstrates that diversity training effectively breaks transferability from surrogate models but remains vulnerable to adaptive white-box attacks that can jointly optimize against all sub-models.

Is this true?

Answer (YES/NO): YES